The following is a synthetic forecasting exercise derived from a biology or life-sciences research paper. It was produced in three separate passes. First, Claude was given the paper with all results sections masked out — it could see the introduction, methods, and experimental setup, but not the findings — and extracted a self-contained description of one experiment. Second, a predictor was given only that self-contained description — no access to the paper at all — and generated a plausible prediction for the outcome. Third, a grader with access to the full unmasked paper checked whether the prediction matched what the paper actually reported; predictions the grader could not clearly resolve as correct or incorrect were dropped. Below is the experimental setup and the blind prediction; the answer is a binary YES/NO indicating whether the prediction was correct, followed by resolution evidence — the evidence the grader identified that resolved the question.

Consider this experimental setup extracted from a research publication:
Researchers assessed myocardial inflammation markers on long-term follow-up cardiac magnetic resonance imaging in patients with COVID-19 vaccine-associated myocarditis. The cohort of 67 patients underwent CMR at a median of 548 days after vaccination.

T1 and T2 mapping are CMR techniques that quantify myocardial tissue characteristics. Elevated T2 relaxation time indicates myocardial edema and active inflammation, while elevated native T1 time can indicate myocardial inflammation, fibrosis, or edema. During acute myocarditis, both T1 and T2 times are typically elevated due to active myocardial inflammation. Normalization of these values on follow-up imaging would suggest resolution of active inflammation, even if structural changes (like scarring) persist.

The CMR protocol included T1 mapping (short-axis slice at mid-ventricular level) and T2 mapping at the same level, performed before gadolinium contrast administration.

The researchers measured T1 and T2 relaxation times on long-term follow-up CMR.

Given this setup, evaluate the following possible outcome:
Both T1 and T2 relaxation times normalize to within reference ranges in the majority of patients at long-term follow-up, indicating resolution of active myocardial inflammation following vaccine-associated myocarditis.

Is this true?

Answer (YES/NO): YES